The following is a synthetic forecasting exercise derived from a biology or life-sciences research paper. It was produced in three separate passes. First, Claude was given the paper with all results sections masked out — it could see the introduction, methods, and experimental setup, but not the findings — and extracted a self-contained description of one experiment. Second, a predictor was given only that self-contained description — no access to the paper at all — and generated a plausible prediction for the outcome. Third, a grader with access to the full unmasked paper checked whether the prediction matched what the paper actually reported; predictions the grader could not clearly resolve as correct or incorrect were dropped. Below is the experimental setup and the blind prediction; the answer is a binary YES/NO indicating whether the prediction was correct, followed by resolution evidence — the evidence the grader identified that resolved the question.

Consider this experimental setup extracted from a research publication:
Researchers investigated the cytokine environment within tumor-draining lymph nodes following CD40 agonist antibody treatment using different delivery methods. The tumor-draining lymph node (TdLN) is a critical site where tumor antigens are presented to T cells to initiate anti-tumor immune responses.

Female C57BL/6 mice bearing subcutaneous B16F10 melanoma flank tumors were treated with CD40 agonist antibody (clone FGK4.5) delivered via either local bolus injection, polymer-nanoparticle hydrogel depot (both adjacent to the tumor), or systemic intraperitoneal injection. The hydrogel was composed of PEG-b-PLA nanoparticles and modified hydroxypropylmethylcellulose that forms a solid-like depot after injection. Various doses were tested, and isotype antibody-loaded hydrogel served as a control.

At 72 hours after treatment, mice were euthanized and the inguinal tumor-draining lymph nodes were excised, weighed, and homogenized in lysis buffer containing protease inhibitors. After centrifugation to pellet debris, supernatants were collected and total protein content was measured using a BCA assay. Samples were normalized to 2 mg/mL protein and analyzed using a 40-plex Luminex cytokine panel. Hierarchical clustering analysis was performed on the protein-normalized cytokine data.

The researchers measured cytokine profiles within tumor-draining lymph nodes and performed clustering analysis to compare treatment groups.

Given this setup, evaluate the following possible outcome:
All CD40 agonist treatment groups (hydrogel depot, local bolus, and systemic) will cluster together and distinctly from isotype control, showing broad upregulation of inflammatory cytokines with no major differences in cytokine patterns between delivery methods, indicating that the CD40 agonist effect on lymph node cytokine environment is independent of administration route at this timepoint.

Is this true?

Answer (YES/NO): NO